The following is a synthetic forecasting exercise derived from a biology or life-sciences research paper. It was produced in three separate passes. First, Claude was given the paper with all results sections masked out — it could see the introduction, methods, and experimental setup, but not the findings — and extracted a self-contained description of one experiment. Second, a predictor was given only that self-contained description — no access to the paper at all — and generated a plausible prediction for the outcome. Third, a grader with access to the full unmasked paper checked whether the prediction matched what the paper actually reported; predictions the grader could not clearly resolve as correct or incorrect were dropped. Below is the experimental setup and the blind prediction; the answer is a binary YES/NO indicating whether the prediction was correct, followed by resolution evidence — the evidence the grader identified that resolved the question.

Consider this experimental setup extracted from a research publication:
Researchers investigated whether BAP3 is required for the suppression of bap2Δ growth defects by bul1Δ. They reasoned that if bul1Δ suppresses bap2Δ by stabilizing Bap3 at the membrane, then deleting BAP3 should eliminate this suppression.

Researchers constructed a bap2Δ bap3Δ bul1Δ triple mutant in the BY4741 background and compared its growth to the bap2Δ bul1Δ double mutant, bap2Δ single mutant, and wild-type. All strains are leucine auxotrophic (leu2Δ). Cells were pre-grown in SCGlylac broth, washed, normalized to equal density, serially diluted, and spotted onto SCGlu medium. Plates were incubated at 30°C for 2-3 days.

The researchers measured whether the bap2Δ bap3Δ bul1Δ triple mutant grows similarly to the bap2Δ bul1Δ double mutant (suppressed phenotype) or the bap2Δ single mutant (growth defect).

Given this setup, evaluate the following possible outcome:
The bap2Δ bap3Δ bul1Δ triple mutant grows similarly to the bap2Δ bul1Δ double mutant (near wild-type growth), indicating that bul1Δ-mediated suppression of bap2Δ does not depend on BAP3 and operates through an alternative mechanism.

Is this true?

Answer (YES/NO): NO